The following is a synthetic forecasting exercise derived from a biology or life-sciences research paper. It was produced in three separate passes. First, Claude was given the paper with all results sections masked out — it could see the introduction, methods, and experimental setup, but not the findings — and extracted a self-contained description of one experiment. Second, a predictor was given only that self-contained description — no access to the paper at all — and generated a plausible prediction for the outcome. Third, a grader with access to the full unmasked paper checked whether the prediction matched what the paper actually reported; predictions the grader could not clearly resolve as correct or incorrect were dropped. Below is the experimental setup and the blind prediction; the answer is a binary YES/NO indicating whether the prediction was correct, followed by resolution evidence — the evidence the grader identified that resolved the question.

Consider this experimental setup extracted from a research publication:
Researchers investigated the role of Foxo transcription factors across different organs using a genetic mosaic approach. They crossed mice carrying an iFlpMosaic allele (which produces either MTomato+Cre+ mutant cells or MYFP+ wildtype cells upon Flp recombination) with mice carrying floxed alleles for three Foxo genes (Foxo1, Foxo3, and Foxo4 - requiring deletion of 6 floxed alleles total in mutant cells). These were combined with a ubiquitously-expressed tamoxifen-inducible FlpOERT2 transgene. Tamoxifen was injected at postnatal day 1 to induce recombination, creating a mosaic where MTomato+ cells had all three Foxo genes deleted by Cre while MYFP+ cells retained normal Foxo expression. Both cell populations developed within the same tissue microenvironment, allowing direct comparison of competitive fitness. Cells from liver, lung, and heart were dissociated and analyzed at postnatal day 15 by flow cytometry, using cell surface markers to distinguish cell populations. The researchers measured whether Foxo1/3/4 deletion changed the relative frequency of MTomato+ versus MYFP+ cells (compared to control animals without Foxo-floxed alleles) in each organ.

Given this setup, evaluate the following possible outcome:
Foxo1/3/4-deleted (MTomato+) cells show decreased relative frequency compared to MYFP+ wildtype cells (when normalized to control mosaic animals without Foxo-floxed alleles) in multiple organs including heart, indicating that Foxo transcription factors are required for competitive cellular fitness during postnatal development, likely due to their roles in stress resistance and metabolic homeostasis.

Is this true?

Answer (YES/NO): NO